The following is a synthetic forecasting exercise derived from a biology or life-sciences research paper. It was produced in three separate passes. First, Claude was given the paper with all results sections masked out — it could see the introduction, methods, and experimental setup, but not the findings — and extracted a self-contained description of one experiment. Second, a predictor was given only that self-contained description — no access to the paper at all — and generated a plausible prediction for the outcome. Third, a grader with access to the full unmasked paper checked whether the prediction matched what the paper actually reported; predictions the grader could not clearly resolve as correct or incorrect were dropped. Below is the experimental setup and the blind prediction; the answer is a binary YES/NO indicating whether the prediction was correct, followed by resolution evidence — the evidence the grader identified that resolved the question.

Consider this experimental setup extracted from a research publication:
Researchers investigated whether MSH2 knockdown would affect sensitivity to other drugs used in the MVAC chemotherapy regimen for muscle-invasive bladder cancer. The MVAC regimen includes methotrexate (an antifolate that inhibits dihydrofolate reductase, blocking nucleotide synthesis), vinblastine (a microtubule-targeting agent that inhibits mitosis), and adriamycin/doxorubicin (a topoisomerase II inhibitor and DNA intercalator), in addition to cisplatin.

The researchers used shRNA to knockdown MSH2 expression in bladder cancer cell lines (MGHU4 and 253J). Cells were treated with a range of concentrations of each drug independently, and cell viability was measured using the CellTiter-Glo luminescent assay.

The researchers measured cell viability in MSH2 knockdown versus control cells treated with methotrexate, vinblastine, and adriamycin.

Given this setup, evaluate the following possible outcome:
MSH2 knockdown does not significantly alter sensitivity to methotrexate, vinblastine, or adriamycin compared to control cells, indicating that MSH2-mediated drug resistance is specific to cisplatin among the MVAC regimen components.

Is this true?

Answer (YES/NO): YES